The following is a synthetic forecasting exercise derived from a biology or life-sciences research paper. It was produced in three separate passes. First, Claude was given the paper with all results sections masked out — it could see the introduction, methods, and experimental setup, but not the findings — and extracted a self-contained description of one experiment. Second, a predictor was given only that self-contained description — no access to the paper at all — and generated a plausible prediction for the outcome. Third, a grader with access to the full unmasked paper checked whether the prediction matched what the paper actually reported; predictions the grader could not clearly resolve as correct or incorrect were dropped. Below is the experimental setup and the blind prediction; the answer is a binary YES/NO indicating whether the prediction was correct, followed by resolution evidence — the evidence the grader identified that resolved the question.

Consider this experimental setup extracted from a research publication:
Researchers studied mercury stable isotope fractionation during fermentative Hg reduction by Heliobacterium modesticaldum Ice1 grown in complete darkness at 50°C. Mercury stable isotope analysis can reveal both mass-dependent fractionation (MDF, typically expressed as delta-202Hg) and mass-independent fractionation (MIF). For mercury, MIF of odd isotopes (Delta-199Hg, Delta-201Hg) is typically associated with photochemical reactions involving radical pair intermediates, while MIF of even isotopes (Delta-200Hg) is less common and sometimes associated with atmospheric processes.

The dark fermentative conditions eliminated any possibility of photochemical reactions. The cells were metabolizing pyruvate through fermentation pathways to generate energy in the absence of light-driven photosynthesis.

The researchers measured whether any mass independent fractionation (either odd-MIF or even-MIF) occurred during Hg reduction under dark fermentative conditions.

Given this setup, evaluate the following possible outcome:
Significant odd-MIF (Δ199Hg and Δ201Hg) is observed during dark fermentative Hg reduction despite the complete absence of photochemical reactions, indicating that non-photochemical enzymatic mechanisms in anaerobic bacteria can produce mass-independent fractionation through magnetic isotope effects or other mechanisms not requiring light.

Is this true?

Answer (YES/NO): NO